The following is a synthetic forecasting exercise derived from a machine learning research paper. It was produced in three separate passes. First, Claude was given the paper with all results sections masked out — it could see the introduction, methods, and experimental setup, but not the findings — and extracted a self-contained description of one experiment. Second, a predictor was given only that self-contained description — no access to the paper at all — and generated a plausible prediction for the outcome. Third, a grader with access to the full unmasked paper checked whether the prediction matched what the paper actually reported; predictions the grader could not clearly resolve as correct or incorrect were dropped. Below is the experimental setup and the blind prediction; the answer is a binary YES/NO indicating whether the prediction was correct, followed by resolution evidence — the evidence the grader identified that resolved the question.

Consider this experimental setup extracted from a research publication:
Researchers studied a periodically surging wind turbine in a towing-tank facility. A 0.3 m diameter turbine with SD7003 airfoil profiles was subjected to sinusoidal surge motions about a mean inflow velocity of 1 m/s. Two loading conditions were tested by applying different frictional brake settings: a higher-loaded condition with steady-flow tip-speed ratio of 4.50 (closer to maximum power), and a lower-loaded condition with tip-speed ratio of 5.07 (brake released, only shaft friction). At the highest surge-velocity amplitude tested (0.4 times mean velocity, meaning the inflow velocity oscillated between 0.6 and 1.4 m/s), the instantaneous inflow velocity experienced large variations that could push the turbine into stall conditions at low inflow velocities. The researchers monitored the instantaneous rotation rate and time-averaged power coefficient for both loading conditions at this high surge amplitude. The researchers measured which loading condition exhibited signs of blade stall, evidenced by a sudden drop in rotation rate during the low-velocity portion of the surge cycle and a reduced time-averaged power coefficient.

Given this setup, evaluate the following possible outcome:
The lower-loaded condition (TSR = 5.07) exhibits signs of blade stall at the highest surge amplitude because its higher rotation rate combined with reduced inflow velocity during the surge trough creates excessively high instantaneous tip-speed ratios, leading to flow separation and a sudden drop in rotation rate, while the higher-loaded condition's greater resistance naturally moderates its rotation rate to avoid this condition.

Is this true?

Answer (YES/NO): NO